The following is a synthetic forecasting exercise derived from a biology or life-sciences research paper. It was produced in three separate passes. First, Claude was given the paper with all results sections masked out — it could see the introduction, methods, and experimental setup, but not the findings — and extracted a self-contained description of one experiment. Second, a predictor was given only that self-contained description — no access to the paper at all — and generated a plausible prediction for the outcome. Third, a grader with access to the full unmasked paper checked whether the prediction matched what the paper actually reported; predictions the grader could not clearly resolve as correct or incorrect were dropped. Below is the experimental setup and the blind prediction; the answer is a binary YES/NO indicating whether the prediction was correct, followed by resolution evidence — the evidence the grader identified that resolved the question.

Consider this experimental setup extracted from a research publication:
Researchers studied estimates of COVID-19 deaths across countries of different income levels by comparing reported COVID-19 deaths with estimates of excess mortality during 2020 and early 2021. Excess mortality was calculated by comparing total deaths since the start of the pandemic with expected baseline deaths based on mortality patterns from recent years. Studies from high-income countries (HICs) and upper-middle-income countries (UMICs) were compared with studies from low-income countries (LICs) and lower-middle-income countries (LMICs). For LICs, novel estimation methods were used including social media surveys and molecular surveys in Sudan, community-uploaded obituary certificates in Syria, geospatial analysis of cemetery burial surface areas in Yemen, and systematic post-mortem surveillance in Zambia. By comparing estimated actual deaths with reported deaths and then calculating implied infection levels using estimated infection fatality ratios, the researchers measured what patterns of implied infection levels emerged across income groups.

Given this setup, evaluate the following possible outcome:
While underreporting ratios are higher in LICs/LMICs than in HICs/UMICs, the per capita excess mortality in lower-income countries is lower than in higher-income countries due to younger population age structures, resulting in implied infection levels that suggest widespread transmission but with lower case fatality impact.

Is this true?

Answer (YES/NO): NO